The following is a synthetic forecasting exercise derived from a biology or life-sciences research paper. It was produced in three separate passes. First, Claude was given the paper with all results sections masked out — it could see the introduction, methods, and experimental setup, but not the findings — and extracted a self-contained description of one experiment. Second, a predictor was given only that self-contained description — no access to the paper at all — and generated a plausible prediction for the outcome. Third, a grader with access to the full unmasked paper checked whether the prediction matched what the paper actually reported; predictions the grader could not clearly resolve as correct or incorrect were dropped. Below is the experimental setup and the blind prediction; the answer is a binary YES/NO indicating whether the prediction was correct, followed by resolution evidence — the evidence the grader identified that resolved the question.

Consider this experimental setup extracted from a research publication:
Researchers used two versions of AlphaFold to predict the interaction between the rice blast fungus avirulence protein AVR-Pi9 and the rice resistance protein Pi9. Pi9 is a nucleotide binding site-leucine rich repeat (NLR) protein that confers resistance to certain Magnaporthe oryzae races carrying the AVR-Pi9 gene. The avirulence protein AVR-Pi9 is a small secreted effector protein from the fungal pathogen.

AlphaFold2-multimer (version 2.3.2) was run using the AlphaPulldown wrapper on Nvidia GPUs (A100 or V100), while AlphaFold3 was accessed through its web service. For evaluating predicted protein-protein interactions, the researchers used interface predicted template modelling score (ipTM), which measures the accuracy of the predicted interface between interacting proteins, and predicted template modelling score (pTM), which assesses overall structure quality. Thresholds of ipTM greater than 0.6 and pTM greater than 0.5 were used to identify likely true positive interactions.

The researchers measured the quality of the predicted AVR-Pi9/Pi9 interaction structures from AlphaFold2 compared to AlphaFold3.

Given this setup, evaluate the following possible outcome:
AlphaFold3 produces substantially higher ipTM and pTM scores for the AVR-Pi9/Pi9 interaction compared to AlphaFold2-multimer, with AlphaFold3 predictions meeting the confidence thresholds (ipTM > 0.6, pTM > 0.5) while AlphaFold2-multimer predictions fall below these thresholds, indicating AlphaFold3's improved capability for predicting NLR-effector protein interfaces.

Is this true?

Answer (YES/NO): NO